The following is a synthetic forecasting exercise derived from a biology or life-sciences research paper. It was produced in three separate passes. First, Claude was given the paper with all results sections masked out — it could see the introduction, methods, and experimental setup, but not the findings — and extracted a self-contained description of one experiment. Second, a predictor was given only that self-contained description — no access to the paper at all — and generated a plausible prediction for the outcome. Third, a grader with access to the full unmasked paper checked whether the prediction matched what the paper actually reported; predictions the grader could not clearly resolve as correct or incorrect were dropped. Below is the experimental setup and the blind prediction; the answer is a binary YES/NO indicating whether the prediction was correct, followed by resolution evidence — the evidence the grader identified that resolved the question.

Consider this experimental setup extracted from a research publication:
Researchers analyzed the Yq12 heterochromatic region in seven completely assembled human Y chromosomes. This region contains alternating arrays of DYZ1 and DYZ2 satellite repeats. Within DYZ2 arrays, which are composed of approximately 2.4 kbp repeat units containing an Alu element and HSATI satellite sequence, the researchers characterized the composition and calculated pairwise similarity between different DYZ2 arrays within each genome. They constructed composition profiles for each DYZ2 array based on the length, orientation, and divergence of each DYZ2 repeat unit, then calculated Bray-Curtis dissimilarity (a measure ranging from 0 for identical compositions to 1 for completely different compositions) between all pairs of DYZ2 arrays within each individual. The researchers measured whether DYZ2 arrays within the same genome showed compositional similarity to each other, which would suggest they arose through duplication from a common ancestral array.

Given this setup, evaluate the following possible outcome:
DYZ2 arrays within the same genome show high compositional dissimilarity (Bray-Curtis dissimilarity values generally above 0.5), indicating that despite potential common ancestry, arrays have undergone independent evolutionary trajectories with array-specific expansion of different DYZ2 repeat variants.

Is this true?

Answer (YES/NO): NO